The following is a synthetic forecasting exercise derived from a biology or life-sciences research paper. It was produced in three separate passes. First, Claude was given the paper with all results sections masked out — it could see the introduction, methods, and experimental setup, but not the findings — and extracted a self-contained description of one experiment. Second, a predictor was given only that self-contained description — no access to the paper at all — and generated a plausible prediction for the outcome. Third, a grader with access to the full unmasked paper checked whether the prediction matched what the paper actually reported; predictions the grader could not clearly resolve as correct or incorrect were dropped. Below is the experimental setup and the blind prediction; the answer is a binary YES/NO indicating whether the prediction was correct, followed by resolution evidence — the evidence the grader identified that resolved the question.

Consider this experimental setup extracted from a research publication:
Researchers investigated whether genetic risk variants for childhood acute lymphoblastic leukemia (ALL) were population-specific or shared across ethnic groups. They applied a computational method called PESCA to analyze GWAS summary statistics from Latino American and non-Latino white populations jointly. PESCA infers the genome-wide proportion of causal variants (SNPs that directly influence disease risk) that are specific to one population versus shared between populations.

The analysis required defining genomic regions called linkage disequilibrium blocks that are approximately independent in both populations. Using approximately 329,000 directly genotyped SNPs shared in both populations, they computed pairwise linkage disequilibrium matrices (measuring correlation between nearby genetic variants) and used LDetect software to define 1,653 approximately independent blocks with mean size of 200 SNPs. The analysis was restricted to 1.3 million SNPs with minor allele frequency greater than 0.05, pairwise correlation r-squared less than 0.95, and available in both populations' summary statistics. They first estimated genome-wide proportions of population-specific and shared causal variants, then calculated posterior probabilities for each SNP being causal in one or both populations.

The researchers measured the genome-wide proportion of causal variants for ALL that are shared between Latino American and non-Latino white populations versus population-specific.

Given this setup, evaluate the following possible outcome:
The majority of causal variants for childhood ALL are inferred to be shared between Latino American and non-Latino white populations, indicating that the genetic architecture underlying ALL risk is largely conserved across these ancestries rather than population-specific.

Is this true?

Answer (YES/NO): NO